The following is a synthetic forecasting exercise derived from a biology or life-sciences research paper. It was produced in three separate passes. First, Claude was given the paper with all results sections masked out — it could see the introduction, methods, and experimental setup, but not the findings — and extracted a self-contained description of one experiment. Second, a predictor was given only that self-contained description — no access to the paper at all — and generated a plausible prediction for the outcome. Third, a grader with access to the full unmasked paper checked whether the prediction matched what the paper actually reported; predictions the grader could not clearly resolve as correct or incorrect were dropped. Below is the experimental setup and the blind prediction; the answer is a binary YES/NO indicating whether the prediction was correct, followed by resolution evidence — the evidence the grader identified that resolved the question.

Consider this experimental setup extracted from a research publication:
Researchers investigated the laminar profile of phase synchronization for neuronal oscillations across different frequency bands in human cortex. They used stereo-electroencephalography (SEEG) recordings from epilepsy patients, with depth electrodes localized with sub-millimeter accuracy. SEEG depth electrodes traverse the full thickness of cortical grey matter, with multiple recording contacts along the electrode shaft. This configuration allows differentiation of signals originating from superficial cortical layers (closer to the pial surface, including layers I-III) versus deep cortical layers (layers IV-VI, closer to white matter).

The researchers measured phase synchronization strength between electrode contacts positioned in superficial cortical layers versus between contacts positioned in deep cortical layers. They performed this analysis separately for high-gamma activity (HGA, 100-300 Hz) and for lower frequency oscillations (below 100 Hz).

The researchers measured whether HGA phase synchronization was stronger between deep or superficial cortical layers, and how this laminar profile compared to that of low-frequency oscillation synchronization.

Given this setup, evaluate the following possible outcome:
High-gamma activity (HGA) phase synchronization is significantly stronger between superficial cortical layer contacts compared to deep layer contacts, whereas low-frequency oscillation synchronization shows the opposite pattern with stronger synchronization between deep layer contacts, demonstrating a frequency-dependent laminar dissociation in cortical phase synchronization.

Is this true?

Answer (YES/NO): NO